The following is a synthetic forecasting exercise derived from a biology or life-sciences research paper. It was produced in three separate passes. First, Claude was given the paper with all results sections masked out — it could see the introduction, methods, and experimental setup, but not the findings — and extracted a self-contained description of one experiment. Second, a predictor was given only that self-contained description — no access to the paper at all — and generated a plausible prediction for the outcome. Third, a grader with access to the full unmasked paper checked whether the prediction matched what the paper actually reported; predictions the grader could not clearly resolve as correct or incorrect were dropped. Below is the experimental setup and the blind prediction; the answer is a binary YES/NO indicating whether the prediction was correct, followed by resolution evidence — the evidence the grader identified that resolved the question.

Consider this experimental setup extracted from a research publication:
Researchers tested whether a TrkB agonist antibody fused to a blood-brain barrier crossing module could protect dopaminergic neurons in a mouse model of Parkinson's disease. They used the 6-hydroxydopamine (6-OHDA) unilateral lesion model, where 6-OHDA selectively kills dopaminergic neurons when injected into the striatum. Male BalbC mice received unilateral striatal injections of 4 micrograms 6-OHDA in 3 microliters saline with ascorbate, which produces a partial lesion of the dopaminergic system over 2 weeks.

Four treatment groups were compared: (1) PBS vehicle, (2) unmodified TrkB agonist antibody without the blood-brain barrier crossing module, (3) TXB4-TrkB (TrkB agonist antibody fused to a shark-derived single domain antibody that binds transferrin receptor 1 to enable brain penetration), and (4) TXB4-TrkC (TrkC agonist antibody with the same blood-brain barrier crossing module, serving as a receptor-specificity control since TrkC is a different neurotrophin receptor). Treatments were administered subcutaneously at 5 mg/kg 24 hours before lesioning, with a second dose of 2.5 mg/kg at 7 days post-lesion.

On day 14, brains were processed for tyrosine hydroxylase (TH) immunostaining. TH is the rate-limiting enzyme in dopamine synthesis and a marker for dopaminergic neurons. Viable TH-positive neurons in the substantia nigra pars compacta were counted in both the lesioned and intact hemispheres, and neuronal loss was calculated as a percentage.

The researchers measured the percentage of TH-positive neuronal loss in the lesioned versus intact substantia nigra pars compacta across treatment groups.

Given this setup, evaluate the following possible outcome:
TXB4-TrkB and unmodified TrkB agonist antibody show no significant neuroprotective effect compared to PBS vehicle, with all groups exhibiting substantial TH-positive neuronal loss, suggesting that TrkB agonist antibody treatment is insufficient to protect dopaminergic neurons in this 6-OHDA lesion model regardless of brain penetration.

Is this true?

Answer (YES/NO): NO